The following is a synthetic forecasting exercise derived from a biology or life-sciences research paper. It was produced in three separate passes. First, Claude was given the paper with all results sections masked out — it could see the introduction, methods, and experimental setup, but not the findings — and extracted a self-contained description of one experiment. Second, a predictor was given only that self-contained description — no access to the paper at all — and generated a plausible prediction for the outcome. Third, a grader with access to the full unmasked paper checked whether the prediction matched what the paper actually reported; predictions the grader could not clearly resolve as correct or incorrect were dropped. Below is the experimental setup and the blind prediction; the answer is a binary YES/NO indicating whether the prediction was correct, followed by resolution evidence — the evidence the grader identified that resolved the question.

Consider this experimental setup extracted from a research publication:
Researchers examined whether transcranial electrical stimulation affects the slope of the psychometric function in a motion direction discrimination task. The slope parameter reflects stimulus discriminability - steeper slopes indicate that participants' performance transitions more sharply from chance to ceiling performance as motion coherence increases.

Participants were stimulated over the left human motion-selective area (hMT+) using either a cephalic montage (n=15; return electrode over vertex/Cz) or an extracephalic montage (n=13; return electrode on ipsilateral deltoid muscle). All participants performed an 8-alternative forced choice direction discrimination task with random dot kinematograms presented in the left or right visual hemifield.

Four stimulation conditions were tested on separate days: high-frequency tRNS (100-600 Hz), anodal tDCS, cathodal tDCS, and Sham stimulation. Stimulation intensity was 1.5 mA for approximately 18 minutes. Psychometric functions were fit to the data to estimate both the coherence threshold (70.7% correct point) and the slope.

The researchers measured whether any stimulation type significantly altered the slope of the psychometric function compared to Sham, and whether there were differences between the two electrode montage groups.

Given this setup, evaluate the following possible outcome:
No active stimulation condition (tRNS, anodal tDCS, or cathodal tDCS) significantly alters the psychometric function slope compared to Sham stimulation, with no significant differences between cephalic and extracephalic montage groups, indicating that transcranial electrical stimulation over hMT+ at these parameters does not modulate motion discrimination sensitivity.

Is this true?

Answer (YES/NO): YES